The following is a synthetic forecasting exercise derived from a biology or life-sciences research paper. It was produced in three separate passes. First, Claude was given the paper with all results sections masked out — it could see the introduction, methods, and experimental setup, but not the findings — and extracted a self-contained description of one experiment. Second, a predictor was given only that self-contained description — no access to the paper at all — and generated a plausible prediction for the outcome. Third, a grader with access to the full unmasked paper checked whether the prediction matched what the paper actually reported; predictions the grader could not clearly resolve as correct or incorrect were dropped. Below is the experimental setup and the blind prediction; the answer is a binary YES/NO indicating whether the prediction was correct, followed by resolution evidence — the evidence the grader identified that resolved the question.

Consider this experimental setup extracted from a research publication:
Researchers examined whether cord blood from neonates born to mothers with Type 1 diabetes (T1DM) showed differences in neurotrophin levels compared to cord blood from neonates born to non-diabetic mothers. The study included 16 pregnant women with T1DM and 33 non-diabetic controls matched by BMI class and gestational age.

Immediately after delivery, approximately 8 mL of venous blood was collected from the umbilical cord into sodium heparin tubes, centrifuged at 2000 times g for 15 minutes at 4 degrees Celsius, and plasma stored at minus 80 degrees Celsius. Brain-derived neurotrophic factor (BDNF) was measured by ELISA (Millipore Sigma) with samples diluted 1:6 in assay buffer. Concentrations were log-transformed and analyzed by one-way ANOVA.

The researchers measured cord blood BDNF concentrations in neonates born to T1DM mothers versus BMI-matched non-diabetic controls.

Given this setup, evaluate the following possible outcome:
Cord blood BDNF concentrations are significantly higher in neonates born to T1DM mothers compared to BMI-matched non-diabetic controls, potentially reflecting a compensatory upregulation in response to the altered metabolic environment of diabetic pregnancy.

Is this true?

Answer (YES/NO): NO